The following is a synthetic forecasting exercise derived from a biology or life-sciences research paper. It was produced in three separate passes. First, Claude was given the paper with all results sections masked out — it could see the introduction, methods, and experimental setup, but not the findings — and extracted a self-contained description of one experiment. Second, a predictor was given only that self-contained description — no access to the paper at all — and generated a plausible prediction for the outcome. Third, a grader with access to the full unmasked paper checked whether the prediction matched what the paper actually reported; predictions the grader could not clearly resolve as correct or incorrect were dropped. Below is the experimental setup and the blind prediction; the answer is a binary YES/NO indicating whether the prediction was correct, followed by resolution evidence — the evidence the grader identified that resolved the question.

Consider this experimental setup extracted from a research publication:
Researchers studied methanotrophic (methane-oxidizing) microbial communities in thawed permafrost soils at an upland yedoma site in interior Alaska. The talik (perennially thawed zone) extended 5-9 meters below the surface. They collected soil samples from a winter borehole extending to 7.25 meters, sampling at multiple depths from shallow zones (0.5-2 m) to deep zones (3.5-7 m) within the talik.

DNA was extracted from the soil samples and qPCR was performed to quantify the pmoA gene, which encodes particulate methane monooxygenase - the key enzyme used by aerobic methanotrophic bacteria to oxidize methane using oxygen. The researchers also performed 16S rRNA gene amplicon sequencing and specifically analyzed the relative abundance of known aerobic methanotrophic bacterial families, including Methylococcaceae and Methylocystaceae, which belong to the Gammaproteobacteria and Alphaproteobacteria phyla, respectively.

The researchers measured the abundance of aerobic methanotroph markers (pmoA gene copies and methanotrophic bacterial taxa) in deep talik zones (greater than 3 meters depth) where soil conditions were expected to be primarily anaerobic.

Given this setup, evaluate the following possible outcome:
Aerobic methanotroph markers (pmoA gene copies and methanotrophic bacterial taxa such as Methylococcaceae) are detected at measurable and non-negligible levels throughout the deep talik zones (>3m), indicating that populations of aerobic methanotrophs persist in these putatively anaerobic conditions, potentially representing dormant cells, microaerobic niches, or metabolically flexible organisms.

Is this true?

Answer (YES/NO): NO